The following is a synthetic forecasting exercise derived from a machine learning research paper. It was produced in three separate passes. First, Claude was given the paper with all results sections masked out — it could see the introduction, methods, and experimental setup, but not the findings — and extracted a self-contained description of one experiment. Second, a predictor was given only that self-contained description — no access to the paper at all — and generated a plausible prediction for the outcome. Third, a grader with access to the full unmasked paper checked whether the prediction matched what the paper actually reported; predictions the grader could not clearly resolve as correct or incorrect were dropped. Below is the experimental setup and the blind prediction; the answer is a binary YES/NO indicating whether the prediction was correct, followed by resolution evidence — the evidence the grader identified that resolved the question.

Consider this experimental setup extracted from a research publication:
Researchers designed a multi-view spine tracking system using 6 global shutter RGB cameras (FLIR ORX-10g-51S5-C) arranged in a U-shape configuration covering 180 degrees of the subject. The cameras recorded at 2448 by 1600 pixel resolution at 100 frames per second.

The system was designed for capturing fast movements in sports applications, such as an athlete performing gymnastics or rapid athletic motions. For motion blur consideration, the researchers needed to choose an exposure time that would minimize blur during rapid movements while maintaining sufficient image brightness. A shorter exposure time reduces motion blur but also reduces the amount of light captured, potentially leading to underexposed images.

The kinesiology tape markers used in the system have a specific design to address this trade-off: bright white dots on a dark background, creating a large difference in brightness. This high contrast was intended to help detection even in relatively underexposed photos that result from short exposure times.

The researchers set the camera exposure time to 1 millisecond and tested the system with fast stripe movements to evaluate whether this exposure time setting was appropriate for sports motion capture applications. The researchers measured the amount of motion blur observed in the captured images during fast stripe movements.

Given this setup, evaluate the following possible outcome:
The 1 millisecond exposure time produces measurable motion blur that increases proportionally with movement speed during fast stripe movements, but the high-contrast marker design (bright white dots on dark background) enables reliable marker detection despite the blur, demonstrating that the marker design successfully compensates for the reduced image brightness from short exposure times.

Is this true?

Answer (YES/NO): NO